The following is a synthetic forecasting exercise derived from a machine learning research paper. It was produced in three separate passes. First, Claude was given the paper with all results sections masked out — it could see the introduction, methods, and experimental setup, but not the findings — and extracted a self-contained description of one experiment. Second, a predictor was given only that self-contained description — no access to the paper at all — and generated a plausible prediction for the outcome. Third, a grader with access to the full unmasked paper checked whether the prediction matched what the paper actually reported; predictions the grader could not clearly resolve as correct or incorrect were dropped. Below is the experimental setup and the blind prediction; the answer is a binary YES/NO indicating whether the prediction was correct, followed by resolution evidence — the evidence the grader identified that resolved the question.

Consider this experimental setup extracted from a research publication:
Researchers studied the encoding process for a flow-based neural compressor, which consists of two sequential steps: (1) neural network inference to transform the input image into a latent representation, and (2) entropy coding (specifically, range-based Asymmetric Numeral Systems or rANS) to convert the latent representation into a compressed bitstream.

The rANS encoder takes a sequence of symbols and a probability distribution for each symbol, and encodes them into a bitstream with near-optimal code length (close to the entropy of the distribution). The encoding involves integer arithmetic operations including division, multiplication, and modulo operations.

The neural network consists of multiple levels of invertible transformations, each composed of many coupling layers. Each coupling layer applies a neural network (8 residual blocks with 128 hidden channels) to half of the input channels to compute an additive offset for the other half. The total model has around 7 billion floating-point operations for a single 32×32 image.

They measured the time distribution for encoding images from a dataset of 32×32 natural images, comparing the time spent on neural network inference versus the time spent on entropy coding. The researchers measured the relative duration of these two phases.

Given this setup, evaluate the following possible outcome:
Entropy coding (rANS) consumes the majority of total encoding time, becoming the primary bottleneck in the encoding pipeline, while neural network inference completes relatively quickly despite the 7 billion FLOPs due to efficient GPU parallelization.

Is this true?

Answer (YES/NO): NO